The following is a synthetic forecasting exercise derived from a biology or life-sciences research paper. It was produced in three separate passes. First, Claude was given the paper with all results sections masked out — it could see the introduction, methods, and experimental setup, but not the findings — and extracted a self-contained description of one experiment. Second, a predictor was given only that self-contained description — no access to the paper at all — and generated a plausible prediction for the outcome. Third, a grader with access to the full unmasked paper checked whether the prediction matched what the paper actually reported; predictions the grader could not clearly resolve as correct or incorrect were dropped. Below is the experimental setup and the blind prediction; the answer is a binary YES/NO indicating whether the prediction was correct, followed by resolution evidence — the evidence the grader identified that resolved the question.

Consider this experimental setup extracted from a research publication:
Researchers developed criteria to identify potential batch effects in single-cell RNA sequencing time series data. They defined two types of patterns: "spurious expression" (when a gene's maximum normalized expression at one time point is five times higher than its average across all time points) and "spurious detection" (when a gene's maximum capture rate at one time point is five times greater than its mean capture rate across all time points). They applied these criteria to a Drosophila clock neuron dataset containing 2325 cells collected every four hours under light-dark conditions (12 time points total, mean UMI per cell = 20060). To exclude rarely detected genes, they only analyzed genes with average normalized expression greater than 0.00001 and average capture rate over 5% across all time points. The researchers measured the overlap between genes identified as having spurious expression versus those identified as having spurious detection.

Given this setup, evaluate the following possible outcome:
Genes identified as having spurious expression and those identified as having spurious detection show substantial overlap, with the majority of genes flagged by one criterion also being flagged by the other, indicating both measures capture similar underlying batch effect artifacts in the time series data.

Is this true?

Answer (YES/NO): NO